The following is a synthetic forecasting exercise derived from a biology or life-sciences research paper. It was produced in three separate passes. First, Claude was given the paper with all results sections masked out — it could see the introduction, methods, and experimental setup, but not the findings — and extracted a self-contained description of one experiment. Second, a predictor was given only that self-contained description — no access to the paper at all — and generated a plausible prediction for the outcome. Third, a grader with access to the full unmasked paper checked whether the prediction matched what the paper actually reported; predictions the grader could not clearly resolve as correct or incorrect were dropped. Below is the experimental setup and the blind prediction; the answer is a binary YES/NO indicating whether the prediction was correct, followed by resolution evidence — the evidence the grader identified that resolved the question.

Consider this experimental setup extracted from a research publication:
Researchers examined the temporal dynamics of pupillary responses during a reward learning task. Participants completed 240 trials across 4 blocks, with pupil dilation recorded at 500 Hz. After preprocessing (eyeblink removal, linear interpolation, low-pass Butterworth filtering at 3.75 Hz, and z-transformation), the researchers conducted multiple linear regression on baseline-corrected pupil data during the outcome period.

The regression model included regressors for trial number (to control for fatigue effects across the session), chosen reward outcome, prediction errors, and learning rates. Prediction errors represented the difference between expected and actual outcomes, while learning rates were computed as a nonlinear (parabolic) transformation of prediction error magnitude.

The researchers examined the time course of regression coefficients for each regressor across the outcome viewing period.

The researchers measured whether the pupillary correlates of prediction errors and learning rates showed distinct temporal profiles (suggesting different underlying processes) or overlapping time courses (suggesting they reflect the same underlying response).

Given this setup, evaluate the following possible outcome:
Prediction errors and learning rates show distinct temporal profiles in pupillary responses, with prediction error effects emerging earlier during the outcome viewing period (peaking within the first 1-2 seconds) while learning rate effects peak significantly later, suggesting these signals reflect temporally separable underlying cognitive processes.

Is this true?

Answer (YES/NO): NO